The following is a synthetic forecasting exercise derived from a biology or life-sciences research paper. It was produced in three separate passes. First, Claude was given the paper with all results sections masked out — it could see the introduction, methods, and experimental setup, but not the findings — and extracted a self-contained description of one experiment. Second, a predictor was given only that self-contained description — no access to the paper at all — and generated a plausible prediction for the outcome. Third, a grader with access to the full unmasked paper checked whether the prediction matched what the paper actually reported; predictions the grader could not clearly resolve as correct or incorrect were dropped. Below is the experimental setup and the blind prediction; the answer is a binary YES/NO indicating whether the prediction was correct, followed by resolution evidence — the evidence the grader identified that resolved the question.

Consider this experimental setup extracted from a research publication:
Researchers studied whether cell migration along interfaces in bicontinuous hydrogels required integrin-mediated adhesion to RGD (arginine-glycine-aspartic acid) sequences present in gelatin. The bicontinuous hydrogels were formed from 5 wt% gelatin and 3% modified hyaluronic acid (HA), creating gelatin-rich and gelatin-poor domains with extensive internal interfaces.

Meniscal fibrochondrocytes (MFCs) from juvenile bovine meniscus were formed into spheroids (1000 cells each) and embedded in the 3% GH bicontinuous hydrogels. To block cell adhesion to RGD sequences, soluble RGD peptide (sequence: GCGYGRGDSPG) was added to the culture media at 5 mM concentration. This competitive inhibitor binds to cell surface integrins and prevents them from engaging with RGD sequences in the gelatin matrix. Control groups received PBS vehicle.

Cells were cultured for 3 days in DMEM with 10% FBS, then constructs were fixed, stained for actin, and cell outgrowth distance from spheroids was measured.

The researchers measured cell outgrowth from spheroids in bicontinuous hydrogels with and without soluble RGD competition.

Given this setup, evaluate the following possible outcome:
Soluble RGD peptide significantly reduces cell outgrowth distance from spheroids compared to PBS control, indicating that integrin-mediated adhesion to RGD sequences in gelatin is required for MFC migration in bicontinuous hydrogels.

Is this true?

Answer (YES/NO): YES